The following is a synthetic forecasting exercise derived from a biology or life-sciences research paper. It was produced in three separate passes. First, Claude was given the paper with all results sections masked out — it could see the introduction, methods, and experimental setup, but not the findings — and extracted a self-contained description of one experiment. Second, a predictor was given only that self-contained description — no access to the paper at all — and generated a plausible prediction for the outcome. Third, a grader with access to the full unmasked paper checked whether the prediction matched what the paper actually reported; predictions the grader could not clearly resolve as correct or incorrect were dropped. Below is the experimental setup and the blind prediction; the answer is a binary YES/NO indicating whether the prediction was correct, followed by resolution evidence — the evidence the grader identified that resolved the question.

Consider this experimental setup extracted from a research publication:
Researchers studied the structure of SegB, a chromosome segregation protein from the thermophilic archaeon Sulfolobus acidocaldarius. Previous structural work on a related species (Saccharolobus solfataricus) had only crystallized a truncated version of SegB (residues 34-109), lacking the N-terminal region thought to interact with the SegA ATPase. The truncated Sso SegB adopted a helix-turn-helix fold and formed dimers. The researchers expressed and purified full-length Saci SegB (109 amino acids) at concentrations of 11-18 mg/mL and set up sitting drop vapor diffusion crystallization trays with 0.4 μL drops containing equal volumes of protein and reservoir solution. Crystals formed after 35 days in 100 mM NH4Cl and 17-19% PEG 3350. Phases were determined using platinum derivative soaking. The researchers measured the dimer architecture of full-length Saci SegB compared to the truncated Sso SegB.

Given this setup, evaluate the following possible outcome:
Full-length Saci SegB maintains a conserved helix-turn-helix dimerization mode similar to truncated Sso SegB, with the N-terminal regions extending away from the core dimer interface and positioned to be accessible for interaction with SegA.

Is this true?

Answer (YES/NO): NO